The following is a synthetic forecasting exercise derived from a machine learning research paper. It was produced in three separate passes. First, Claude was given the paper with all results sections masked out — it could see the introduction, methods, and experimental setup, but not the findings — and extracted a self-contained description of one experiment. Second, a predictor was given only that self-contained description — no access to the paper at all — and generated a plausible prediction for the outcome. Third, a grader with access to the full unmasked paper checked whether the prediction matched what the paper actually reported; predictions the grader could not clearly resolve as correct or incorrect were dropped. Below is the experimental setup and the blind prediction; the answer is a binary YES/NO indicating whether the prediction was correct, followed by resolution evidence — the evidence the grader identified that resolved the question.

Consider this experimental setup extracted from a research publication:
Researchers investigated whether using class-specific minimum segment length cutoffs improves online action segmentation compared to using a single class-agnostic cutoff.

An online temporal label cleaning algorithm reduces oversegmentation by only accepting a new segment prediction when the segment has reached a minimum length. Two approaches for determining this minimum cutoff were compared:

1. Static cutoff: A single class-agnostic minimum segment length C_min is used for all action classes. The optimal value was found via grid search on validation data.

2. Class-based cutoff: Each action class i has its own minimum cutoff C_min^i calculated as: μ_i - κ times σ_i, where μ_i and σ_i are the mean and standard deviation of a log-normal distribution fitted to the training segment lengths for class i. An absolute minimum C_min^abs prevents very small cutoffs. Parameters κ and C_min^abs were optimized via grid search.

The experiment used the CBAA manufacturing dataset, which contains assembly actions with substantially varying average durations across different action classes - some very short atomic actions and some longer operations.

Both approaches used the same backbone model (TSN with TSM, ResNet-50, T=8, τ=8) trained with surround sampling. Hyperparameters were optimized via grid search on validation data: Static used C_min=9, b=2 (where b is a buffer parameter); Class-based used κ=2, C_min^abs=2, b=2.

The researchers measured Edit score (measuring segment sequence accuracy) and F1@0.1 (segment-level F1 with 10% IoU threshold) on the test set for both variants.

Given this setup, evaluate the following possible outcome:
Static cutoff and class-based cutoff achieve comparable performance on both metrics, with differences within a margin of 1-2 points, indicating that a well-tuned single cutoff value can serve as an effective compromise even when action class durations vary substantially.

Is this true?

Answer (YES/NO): NO